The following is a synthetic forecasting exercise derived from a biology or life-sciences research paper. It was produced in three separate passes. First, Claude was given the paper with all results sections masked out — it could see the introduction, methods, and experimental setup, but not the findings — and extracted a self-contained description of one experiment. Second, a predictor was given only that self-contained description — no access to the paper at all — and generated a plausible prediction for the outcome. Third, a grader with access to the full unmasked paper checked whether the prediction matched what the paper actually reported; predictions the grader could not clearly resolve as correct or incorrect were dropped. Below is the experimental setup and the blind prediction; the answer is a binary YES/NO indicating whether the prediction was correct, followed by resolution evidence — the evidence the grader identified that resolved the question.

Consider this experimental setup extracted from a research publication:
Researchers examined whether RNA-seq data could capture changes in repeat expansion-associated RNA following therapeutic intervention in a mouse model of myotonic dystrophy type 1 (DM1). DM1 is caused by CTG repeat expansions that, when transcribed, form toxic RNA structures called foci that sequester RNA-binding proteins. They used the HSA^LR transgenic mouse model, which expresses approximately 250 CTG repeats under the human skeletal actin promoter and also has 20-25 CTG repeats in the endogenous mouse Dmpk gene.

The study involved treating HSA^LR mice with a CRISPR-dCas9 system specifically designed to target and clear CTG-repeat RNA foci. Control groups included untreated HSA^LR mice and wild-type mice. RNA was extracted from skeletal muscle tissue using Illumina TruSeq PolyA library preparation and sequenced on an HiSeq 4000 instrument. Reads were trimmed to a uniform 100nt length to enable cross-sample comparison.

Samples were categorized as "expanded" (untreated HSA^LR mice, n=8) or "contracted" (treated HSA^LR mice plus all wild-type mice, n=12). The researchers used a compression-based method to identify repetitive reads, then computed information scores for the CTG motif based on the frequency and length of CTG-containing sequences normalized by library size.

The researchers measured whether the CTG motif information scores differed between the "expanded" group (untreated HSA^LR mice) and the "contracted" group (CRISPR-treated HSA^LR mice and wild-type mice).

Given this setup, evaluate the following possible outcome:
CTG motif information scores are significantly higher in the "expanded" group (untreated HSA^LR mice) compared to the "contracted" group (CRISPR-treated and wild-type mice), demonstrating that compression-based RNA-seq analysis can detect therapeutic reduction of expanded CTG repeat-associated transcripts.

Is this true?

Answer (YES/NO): YES